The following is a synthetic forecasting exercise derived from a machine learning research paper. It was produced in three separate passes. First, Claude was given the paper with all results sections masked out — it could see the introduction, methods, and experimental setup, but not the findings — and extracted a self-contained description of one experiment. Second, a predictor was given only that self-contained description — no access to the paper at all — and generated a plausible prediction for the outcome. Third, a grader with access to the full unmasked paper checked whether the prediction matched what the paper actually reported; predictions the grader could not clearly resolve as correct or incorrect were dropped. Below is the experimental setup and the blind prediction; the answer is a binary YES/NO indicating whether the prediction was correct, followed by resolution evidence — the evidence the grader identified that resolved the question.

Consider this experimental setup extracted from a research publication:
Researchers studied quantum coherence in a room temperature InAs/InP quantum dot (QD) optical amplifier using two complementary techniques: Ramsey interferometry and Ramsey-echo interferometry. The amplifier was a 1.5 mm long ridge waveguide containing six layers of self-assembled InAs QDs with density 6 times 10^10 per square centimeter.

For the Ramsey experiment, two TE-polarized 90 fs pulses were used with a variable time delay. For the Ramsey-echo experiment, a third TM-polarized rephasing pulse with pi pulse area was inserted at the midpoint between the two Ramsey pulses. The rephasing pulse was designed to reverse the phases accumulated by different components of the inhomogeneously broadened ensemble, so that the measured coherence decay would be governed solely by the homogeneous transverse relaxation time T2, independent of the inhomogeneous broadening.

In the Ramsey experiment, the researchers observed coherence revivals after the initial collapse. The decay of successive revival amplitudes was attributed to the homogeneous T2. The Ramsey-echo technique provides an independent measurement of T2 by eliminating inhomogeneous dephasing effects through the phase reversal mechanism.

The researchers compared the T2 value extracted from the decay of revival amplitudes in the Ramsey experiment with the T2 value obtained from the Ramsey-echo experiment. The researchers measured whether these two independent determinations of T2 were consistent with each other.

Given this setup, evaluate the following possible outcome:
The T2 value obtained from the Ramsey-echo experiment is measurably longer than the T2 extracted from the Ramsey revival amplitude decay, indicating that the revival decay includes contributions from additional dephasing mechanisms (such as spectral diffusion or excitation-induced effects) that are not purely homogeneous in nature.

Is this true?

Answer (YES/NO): NO